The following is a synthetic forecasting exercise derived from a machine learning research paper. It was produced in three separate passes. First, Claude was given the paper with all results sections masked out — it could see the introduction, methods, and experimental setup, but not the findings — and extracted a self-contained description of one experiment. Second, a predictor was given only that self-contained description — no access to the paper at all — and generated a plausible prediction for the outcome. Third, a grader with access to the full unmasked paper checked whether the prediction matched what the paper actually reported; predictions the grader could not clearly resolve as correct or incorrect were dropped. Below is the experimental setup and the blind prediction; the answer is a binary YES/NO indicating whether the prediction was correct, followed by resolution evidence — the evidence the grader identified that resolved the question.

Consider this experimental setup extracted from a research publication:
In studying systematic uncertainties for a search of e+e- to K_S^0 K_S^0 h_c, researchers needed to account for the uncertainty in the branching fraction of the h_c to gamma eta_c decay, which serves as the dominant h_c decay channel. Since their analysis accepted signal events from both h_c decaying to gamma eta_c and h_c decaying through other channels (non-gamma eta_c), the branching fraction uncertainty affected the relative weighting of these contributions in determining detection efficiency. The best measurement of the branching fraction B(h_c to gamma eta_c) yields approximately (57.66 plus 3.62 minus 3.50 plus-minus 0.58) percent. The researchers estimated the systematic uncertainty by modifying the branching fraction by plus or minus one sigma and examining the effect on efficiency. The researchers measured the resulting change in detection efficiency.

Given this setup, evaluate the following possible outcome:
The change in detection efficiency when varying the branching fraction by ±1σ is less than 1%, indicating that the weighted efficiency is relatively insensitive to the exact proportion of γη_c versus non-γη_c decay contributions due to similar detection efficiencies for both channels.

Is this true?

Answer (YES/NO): NO